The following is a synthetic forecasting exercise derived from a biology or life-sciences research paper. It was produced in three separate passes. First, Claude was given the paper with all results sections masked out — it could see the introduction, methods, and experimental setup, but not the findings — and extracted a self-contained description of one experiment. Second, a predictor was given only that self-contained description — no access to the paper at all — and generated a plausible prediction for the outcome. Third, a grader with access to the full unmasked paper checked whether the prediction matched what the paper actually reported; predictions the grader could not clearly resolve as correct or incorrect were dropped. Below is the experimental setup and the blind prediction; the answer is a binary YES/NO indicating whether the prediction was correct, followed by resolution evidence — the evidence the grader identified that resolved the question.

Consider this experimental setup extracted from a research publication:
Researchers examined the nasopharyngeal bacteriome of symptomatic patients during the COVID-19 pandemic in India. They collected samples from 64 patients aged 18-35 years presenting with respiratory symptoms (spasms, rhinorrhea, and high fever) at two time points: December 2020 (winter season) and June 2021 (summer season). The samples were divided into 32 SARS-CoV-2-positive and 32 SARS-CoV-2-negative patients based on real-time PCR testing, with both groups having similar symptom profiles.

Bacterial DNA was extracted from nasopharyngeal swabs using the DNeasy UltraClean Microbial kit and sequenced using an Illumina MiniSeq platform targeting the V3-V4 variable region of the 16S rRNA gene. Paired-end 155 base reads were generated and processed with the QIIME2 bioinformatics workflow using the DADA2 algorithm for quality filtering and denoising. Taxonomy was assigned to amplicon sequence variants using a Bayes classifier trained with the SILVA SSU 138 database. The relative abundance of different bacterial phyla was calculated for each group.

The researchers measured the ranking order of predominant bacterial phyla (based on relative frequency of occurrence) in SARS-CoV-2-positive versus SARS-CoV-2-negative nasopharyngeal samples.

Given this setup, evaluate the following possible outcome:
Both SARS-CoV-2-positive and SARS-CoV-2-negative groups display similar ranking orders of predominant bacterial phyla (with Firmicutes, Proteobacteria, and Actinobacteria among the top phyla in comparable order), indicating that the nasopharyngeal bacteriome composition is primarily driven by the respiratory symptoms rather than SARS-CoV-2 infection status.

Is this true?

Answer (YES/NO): NO